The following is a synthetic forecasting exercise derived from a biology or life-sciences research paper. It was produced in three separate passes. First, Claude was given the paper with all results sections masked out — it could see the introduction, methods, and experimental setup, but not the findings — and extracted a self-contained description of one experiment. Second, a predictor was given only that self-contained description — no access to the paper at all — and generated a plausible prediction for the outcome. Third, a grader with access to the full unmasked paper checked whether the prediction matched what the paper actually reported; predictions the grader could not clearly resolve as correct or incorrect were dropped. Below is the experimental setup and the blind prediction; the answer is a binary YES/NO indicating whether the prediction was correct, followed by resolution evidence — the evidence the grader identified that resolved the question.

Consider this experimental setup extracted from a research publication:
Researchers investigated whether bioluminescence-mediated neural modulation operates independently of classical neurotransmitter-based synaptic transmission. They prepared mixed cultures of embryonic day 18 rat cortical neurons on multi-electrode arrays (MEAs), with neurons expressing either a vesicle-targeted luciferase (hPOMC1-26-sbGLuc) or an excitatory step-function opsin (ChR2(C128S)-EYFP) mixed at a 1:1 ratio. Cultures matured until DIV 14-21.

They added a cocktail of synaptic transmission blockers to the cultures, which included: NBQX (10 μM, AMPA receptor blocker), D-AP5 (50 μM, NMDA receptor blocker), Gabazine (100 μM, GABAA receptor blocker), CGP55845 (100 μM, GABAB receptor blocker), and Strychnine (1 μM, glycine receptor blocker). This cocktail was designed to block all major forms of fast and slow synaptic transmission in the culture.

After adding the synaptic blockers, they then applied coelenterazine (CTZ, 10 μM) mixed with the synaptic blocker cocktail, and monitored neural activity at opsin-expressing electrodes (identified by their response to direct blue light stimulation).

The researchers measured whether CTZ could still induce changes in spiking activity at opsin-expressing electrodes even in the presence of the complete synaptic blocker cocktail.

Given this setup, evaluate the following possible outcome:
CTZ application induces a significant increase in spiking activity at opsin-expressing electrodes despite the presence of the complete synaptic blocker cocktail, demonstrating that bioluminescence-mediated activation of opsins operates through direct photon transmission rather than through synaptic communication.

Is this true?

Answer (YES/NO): YES